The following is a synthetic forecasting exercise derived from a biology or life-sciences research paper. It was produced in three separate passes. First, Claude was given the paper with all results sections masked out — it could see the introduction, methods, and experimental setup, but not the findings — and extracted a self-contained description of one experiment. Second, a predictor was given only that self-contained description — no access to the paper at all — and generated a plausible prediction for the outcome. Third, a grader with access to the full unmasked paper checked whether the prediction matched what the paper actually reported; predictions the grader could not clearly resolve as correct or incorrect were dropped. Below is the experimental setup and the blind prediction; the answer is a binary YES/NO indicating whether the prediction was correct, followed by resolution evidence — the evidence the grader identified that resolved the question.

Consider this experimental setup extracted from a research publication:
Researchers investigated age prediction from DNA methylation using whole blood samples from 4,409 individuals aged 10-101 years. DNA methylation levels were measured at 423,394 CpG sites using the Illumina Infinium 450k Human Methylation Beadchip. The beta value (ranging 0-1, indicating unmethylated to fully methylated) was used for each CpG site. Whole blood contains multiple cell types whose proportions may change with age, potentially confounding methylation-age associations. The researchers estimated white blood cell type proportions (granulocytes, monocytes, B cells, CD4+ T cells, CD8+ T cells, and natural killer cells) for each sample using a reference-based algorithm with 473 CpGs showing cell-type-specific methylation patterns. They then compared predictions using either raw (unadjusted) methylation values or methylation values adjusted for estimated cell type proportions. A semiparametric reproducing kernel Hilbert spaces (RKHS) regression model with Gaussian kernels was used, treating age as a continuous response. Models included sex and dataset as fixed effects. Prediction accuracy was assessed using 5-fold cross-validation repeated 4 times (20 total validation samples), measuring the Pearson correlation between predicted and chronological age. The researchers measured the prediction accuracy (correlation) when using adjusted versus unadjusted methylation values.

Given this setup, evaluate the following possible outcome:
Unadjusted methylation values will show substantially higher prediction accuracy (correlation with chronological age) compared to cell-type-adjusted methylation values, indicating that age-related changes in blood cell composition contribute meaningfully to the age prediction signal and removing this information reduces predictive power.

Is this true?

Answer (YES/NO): YES